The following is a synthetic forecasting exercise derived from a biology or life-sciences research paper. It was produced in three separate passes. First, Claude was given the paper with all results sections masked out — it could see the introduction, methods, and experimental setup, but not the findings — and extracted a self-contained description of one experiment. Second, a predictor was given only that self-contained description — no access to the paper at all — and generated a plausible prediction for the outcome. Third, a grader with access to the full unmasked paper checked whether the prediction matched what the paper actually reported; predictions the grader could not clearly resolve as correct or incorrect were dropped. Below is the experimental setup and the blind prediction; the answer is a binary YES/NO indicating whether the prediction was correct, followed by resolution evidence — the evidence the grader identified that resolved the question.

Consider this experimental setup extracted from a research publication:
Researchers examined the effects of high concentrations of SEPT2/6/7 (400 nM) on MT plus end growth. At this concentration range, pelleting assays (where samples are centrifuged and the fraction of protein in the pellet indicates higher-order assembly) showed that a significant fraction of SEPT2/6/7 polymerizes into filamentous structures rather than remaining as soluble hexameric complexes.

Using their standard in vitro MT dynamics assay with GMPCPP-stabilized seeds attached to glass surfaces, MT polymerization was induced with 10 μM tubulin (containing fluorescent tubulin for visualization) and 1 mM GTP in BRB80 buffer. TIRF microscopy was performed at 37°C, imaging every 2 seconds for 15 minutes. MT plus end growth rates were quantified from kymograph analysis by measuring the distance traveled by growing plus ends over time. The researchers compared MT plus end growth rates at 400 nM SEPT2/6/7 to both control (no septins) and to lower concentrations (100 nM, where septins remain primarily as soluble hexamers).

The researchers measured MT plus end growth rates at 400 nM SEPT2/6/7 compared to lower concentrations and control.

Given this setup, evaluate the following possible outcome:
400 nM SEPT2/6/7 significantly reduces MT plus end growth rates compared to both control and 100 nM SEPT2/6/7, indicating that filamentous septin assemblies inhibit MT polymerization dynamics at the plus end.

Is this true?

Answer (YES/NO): NO